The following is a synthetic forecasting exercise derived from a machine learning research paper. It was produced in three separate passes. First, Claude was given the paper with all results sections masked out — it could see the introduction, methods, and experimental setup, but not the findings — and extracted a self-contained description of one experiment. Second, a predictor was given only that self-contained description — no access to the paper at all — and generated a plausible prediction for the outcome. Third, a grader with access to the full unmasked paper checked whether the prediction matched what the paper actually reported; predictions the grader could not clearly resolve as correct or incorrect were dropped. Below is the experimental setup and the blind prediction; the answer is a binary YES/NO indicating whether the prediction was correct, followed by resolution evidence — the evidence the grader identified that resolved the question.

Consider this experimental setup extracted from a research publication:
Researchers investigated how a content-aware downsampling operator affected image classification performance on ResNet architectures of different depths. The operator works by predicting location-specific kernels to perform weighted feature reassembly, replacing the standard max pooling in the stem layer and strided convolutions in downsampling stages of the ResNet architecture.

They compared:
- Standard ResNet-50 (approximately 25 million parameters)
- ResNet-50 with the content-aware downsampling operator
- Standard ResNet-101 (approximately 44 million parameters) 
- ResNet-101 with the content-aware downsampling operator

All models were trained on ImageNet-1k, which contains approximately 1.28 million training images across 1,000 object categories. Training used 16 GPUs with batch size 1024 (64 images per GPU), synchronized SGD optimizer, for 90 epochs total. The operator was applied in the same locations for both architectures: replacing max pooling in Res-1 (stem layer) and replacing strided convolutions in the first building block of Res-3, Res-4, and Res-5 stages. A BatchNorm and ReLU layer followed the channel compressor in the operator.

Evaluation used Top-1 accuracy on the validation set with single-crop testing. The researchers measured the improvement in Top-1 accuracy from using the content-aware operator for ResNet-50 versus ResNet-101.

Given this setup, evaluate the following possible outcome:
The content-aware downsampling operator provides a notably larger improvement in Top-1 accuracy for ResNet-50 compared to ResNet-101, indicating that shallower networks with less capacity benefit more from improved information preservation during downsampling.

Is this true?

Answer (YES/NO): YES